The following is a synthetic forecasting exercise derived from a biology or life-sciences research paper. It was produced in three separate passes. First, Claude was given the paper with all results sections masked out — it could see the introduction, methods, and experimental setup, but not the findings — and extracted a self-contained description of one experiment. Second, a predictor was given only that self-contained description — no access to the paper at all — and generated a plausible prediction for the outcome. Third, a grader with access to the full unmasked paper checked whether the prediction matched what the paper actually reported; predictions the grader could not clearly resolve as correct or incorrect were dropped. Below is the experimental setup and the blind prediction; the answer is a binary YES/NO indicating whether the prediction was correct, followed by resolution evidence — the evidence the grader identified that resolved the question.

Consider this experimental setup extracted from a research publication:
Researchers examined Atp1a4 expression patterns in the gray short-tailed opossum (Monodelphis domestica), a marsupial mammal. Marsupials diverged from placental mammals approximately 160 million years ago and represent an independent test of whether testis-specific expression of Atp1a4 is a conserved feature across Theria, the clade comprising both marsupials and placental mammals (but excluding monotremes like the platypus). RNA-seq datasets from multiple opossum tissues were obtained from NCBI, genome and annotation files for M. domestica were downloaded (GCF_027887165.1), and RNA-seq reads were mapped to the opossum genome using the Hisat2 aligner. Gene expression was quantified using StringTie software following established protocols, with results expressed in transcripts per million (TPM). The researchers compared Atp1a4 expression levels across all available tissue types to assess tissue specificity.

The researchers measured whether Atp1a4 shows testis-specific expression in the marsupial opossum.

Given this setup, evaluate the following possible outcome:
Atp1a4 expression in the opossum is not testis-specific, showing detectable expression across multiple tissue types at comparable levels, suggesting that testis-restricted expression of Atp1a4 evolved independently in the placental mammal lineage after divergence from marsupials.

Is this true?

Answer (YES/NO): NO